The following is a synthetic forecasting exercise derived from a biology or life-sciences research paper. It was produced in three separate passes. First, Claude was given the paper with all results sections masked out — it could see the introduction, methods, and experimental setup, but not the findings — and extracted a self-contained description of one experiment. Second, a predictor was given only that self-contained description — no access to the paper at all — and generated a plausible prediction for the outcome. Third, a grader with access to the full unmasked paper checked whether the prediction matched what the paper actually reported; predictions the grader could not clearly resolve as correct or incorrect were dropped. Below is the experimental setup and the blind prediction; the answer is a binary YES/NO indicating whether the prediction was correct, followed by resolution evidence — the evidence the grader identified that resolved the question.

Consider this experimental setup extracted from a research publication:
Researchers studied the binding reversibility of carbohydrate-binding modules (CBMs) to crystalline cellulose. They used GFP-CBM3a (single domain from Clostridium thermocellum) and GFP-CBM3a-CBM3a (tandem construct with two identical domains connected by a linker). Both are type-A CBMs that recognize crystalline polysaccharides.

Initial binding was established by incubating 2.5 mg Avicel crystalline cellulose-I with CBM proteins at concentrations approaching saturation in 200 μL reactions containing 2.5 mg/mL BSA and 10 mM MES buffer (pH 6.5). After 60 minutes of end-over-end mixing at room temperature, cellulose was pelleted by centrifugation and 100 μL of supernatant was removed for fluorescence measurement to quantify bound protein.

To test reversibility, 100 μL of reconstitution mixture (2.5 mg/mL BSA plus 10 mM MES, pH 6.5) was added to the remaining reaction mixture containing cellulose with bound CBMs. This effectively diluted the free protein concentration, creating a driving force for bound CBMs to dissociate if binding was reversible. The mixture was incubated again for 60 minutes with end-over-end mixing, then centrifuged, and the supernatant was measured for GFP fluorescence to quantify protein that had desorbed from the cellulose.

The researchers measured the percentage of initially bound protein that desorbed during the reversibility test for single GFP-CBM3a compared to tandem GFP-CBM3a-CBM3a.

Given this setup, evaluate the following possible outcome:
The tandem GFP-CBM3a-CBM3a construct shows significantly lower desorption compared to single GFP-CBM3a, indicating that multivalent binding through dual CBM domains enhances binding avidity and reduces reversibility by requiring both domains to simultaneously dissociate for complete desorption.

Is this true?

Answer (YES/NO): NO